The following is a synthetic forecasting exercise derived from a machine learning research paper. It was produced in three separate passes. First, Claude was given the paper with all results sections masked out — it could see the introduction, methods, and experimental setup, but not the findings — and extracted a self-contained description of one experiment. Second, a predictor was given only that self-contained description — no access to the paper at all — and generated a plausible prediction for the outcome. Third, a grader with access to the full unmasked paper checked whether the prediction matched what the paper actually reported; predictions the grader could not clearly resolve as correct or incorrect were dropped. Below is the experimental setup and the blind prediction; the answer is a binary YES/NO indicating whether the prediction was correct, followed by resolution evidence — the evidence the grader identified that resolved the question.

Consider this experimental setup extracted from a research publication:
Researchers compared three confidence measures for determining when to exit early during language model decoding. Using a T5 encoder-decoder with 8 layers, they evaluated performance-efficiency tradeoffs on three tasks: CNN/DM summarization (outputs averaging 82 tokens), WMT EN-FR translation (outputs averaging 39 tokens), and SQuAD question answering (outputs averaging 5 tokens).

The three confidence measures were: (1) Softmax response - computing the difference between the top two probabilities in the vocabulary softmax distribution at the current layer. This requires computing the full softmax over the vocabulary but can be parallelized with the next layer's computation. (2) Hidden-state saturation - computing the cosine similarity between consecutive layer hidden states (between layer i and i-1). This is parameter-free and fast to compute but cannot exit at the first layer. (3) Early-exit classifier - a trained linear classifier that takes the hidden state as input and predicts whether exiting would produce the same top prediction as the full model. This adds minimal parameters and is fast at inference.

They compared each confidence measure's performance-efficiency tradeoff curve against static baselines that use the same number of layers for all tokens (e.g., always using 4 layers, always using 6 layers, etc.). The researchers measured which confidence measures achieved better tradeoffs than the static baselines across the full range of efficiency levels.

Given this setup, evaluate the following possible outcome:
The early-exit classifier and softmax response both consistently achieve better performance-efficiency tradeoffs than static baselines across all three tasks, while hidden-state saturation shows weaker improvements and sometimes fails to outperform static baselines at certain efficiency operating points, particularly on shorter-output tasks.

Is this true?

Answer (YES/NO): NO